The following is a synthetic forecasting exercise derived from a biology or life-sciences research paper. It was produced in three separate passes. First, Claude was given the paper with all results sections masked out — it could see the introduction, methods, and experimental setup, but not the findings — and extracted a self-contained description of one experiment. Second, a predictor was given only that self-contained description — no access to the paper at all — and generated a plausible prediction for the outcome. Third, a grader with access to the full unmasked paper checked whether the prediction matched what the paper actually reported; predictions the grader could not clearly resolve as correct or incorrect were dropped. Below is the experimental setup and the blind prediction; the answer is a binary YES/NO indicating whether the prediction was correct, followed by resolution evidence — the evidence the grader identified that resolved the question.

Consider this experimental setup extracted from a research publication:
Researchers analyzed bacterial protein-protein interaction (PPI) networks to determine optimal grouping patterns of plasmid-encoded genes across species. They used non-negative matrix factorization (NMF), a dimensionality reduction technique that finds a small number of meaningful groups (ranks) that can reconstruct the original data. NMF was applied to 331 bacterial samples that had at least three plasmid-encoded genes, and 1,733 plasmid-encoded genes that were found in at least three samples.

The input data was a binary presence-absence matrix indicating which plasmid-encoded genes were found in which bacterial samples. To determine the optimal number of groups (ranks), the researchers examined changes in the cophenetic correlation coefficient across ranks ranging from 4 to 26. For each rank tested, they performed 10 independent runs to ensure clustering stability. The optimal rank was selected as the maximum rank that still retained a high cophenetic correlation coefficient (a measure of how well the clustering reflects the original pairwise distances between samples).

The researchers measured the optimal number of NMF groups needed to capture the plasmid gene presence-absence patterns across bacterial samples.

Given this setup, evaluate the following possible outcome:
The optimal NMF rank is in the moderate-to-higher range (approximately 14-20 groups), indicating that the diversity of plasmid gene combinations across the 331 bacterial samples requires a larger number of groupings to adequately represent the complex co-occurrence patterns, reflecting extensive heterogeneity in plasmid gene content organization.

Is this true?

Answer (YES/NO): NO